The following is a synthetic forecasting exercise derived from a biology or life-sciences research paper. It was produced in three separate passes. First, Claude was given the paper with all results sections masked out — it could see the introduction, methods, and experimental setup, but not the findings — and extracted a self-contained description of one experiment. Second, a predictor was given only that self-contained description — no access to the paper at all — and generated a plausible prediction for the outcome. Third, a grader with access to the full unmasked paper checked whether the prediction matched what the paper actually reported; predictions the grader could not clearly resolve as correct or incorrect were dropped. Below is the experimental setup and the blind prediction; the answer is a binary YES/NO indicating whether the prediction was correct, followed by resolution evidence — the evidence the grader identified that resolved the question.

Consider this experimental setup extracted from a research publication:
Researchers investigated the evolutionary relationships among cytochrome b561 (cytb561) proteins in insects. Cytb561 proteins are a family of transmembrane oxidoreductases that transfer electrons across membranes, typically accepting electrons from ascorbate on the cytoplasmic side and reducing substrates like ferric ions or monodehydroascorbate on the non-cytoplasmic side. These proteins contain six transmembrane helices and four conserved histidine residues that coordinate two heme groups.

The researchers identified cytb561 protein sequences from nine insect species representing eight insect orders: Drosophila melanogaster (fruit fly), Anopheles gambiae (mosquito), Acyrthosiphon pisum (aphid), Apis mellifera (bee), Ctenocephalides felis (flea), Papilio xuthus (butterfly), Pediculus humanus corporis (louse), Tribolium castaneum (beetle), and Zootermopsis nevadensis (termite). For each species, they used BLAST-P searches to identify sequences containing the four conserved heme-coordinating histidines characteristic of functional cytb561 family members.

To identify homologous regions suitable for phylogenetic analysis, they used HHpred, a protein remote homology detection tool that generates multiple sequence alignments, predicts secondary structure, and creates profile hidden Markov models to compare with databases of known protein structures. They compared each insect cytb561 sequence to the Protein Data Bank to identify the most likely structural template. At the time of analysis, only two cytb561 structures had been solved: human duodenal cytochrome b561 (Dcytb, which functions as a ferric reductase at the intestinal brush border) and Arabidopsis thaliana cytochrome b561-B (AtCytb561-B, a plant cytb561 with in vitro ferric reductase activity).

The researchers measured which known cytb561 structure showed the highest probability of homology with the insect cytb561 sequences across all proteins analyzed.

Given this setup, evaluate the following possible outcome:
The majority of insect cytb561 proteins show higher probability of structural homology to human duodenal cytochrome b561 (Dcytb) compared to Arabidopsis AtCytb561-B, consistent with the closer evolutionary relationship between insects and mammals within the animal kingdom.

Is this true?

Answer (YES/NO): YES